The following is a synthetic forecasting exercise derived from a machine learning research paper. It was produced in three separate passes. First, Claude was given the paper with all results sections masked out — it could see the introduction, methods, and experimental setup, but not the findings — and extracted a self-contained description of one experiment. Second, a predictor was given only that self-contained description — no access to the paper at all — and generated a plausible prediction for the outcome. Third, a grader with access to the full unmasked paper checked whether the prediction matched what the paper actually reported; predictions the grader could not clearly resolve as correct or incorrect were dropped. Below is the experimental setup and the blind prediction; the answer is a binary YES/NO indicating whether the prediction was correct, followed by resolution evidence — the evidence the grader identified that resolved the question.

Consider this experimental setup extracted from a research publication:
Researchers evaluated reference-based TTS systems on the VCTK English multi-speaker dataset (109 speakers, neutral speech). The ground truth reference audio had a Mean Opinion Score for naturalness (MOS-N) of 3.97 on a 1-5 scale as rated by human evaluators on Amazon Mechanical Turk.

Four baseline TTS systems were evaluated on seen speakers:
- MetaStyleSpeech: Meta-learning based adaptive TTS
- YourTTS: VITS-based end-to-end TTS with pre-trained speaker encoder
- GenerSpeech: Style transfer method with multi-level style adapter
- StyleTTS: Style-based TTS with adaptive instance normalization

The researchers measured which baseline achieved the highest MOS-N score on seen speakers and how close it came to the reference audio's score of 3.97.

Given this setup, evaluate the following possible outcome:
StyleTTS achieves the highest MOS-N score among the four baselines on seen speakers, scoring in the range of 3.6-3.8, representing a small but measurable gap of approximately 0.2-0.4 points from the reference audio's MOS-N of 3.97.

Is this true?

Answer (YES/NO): NO